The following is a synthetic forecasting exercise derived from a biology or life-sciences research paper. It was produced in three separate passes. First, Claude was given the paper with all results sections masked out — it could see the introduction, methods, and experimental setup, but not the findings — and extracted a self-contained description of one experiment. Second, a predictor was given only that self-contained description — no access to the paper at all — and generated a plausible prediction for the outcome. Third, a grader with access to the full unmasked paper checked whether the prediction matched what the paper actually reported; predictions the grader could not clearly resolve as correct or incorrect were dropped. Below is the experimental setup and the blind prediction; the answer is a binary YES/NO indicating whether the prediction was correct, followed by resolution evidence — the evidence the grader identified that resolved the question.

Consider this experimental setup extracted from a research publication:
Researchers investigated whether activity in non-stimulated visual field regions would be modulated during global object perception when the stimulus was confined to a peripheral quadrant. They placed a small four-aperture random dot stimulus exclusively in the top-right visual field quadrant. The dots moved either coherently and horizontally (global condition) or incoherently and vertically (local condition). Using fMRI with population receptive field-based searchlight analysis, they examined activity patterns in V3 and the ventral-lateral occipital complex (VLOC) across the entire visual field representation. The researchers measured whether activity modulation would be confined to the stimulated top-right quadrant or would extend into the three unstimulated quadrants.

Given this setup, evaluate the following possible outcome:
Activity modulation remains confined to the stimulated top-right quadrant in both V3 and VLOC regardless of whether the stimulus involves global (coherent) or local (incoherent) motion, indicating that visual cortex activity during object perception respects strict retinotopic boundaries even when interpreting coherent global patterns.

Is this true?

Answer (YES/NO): NO